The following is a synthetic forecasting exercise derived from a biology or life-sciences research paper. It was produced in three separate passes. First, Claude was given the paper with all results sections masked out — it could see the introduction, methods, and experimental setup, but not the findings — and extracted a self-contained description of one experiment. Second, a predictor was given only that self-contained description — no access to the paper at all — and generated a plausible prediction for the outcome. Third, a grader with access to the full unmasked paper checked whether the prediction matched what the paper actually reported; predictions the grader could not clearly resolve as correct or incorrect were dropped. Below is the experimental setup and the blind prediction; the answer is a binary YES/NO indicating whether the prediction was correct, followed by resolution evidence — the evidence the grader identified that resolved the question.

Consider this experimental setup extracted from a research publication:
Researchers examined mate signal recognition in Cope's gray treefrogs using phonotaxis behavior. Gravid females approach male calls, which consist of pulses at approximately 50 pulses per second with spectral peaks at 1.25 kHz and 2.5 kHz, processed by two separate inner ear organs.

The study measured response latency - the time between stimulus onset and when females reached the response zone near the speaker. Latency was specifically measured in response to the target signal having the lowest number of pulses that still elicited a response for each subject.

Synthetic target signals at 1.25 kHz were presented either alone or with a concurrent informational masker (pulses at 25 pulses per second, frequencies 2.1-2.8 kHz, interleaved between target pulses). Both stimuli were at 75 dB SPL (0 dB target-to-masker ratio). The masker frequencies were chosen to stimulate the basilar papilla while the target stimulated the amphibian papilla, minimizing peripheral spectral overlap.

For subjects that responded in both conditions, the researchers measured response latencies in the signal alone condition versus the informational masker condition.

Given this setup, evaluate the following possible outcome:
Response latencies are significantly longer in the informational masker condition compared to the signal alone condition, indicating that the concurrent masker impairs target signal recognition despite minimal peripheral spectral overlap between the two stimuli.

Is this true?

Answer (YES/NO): NO